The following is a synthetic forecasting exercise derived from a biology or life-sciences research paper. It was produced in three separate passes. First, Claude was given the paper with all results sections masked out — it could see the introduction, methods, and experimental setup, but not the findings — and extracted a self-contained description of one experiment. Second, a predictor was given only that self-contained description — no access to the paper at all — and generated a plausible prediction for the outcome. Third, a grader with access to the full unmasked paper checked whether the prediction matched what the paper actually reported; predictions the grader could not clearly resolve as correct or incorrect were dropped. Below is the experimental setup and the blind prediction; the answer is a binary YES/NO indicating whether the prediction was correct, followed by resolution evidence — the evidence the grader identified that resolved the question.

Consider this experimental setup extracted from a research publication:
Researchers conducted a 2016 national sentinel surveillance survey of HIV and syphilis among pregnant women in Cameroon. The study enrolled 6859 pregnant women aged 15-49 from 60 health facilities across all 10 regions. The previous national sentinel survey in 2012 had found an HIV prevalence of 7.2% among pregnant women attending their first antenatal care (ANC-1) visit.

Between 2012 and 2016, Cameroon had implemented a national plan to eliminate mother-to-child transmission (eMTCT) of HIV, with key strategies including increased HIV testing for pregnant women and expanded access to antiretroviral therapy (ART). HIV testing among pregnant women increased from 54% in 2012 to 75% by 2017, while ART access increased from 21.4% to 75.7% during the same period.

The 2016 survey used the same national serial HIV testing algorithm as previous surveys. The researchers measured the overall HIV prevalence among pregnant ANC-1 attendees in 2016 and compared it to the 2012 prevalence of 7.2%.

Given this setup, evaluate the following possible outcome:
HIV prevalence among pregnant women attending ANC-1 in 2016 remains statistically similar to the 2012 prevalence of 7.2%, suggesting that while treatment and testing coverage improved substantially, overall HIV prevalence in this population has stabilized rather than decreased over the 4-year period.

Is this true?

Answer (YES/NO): NO